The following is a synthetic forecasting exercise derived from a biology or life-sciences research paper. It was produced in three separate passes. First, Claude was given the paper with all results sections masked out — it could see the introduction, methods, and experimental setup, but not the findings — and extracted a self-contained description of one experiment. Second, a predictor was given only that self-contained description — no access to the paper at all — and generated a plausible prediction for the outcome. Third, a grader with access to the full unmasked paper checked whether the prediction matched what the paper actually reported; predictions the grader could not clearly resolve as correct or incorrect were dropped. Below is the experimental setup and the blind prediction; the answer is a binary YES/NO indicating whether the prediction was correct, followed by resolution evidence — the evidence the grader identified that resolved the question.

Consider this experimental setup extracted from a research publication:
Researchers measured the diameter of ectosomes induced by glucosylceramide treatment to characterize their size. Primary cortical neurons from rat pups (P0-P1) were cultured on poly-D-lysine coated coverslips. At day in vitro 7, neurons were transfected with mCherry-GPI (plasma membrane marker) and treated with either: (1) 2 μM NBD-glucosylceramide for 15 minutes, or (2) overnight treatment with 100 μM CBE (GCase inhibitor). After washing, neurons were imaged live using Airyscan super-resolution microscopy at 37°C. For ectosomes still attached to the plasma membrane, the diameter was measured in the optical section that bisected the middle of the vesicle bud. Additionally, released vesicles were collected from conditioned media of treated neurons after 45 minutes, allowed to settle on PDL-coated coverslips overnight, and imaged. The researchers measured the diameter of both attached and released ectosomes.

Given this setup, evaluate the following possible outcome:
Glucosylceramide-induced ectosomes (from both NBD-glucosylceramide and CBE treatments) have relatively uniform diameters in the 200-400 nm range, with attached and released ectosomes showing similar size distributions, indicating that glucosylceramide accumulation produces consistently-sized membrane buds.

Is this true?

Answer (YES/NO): NO